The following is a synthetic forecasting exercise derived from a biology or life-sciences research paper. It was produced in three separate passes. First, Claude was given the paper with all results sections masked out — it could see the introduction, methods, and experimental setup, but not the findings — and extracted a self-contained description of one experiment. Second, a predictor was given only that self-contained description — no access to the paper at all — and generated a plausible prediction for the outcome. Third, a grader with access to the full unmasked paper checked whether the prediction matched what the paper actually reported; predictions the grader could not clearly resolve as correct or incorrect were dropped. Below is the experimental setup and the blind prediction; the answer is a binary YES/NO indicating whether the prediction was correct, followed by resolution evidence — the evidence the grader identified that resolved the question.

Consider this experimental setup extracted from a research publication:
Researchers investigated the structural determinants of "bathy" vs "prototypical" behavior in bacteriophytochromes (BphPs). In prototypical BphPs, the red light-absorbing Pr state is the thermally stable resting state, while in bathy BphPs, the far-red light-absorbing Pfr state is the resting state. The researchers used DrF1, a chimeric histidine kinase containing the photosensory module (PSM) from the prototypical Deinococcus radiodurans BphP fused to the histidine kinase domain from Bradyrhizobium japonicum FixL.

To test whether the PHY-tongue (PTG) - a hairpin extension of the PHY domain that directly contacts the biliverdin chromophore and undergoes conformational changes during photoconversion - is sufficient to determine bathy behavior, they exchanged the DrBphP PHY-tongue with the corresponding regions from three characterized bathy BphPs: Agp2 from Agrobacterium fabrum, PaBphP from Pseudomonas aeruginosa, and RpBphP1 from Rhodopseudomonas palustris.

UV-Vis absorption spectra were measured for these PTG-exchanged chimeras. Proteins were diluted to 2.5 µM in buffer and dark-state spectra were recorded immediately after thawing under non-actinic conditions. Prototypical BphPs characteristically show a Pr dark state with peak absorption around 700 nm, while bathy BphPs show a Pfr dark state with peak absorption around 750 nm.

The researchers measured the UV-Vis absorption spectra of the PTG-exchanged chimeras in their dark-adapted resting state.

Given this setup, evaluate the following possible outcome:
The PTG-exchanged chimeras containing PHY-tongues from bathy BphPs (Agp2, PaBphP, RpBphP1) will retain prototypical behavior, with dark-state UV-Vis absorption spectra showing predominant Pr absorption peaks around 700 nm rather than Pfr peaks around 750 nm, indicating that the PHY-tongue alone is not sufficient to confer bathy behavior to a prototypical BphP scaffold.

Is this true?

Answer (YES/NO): YES